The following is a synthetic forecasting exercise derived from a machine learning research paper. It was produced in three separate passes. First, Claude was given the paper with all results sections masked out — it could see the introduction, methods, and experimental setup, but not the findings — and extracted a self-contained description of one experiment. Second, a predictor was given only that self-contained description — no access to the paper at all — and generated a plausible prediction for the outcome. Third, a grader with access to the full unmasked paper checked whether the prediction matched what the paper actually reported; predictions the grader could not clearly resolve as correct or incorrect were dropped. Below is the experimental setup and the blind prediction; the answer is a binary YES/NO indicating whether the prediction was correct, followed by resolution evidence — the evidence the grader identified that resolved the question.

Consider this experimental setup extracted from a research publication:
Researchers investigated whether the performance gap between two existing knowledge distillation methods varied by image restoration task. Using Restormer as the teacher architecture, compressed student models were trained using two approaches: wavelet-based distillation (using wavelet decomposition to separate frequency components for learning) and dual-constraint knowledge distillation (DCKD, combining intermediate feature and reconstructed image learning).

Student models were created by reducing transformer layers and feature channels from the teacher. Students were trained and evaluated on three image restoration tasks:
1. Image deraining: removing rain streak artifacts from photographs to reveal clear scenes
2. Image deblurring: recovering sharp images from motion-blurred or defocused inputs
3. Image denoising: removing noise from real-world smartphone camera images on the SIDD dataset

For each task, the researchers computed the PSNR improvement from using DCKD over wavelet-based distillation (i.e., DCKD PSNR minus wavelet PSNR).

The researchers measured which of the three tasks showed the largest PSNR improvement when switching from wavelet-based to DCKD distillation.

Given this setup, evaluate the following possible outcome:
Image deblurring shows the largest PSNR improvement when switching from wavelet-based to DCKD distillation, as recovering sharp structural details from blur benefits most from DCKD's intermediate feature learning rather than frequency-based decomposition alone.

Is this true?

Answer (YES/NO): NO